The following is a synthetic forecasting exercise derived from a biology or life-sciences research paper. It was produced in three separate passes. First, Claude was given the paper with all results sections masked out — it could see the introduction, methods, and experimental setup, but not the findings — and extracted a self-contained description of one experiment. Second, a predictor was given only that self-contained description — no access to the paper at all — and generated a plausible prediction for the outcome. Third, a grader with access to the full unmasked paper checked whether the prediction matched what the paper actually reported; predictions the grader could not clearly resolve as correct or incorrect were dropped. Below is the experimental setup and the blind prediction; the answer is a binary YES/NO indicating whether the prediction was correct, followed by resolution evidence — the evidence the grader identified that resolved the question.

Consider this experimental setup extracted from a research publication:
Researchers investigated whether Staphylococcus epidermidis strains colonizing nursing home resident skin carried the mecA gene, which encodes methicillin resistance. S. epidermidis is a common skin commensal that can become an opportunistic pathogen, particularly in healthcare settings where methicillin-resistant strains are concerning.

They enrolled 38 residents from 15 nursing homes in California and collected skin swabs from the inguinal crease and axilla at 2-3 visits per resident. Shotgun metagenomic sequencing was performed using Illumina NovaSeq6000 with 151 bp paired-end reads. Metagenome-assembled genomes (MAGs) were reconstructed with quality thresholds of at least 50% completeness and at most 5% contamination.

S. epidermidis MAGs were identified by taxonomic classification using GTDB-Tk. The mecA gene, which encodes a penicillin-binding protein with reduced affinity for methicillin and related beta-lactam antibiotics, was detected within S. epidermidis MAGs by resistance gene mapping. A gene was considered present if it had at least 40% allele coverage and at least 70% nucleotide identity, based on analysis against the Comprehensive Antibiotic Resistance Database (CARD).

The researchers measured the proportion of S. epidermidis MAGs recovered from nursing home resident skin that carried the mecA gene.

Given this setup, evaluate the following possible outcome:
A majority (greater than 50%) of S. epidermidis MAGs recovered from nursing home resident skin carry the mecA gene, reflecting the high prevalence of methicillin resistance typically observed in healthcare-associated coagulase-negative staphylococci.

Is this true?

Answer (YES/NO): YES